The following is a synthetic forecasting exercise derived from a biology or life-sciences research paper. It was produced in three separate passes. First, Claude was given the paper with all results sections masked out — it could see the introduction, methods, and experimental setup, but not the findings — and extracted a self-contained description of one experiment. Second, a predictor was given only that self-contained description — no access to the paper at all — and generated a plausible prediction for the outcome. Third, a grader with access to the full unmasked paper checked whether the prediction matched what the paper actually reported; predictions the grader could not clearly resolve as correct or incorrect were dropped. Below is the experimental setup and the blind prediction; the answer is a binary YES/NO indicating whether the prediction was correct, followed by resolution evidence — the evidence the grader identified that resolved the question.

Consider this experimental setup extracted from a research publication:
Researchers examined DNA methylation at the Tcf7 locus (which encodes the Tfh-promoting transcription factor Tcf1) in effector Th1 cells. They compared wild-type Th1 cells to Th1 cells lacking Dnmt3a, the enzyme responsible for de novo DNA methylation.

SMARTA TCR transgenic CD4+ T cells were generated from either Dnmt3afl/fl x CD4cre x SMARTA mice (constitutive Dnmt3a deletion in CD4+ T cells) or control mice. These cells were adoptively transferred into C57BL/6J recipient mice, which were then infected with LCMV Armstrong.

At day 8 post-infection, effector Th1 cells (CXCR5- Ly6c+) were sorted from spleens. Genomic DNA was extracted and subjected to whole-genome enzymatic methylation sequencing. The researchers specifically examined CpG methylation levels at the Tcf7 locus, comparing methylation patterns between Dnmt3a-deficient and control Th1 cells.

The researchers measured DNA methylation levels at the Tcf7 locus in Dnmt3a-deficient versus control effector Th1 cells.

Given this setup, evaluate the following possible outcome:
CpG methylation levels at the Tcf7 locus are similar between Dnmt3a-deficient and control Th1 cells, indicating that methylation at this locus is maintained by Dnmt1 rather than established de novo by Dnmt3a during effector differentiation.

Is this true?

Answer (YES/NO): NO